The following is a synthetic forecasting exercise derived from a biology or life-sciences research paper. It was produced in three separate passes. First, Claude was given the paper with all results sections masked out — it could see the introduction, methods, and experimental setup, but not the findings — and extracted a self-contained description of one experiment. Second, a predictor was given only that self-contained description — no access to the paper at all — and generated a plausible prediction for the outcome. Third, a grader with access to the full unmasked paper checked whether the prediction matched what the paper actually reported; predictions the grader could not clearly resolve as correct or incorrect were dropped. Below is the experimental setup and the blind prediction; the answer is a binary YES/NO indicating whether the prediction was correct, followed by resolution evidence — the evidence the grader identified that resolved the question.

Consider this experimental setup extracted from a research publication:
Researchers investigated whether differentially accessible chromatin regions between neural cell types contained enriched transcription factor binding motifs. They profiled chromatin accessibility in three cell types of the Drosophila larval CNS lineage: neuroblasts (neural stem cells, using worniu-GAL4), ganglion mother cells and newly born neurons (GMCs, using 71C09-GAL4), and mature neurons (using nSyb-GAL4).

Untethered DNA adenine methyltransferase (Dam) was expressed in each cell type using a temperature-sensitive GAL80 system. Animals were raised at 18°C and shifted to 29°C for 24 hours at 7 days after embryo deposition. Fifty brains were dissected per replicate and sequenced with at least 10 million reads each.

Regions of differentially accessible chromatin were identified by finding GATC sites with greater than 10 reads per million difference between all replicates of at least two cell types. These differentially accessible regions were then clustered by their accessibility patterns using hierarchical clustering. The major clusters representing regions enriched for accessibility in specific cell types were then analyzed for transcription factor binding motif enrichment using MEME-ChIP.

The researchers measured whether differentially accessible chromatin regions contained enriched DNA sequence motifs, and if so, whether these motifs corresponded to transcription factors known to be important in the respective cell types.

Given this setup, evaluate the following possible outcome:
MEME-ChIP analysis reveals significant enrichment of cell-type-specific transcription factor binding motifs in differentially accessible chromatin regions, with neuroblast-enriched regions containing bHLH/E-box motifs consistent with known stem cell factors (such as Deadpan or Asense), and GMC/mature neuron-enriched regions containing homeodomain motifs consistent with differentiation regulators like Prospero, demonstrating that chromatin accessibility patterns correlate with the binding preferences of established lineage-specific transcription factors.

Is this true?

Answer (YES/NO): NO